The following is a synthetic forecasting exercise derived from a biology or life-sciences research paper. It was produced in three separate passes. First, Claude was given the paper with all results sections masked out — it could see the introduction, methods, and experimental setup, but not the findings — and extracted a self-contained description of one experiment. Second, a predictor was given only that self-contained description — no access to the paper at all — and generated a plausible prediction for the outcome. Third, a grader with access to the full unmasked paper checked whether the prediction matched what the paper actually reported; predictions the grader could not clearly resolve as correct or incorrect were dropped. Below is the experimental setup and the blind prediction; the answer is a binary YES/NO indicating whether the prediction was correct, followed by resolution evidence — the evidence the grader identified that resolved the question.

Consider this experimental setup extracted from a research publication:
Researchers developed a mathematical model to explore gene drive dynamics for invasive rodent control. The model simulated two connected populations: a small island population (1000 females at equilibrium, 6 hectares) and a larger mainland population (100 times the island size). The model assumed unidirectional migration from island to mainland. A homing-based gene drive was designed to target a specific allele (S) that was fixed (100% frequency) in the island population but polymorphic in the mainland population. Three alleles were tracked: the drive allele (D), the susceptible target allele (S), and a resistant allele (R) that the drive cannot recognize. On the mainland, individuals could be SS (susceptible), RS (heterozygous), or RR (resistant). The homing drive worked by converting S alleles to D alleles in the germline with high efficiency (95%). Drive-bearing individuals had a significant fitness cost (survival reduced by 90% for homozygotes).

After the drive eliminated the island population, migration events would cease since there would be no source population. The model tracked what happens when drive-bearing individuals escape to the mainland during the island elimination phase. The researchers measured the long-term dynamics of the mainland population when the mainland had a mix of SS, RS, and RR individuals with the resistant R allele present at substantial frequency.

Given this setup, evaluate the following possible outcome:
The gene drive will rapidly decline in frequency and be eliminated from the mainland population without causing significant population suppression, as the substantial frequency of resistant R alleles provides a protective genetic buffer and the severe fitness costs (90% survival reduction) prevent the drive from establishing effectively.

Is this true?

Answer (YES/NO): NO